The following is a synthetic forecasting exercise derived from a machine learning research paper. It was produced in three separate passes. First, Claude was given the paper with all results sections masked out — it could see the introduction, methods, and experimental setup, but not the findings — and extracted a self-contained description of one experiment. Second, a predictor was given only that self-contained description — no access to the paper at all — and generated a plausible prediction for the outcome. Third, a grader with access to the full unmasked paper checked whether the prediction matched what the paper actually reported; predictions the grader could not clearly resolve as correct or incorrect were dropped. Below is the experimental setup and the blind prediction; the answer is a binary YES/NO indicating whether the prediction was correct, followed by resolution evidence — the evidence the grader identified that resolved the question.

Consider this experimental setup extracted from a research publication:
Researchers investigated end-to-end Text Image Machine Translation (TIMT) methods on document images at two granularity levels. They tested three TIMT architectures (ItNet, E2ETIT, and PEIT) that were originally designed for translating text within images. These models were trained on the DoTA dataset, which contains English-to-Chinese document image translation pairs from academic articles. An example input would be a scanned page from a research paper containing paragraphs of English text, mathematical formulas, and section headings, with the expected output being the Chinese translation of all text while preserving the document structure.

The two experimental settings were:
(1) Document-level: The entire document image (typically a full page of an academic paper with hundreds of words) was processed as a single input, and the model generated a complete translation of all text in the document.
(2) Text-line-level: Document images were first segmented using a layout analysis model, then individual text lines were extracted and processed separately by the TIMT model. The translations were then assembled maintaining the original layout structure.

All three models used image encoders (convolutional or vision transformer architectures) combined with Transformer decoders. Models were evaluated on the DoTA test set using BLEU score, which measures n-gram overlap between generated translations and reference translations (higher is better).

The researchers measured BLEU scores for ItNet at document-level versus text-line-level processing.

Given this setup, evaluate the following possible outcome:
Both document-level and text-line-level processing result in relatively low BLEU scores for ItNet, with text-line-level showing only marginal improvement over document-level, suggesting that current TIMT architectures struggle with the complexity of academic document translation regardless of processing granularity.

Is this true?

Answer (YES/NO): NO